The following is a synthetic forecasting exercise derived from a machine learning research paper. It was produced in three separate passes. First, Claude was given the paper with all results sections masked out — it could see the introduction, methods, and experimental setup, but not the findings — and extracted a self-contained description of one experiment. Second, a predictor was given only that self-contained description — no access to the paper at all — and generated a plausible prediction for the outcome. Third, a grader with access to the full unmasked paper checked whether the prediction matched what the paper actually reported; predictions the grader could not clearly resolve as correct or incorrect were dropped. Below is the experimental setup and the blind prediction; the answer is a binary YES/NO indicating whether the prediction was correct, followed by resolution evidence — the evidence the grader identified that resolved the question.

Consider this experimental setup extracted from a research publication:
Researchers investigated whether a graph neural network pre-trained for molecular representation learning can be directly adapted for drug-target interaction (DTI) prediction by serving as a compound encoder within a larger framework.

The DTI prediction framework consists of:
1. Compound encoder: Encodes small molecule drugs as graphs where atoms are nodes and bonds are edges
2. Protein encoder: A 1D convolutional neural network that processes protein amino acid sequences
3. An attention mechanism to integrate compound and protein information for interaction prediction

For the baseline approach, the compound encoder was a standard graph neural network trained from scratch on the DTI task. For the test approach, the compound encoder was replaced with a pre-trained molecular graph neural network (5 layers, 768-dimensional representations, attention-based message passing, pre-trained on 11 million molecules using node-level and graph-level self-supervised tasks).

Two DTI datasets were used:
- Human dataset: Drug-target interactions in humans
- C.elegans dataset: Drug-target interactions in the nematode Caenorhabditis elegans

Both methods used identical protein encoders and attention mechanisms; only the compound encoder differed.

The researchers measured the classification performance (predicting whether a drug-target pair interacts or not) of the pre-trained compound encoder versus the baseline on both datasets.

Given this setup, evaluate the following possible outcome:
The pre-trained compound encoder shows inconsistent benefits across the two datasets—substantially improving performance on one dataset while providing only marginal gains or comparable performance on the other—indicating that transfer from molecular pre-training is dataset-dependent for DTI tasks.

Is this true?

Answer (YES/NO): NO